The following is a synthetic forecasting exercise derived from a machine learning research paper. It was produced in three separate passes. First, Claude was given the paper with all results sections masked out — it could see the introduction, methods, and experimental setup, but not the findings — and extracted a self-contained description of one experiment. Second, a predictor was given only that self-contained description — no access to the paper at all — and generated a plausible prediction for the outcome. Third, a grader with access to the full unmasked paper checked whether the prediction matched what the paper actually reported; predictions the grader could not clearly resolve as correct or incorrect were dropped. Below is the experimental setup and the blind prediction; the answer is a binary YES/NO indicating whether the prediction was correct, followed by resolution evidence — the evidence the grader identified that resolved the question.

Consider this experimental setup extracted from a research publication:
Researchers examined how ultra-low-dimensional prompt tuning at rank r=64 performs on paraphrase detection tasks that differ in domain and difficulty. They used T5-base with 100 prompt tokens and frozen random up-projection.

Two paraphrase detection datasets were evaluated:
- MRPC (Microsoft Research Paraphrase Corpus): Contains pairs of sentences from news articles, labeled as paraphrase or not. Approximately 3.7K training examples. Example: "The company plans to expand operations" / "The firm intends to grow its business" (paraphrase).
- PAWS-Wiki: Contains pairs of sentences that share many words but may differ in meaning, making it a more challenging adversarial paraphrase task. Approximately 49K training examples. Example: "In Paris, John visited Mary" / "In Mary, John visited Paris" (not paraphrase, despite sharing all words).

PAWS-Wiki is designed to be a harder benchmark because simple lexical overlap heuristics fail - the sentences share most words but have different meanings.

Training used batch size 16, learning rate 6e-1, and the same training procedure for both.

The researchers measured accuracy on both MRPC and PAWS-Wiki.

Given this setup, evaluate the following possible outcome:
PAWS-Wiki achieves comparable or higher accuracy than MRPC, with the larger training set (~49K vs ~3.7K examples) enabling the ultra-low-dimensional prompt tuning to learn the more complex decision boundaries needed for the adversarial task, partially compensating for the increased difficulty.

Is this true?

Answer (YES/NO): YES